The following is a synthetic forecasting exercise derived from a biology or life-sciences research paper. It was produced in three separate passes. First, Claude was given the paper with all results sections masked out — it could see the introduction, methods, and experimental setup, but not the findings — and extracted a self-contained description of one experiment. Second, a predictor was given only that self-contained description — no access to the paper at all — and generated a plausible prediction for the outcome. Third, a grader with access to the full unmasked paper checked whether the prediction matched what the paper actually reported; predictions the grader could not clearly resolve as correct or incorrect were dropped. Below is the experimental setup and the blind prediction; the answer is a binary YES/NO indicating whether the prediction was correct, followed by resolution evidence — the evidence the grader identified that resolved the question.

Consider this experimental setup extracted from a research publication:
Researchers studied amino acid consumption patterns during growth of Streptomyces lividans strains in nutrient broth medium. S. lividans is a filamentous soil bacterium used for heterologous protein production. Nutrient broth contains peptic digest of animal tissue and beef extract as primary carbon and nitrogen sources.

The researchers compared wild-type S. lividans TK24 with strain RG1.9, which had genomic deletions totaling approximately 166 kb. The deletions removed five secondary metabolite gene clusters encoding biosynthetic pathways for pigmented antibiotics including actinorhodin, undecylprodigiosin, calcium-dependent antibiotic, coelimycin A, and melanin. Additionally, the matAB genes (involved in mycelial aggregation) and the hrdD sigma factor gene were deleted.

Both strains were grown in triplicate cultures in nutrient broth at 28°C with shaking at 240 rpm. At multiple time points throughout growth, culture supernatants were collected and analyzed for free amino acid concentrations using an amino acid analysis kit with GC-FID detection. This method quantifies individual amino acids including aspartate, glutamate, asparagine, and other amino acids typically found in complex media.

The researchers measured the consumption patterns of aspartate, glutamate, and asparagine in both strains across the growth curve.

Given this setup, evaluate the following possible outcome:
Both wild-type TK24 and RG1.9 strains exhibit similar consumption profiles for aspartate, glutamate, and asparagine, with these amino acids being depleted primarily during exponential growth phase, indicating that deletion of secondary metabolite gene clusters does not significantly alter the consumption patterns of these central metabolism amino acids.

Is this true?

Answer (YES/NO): NO